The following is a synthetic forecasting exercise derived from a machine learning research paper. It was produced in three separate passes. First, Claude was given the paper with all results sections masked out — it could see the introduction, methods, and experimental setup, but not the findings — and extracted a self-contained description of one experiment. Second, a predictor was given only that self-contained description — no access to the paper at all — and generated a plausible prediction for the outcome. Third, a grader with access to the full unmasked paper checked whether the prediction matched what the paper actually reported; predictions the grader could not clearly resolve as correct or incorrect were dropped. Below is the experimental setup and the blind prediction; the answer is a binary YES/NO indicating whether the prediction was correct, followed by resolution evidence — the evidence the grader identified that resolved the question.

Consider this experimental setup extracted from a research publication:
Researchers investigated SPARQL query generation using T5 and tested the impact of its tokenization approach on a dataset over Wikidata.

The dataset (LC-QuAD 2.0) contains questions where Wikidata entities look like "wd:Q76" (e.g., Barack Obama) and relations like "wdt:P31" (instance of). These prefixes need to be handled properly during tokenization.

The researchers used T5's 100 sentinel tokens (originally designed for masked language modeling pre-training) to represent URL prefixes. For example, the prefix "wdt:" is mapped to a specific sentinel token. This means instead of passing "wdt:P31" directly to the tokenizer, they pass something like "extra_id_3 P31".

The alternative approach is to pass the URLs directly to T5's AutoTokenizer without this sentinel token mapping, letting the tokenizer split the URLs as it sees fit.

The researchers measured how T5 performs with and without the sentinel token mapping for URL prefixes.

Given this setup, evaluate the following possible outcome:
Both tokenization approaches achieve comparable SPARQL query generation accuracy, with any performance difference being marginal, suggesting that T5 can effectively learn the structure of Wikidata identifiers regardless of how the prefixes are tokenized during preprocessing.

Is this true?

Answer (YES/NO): NO